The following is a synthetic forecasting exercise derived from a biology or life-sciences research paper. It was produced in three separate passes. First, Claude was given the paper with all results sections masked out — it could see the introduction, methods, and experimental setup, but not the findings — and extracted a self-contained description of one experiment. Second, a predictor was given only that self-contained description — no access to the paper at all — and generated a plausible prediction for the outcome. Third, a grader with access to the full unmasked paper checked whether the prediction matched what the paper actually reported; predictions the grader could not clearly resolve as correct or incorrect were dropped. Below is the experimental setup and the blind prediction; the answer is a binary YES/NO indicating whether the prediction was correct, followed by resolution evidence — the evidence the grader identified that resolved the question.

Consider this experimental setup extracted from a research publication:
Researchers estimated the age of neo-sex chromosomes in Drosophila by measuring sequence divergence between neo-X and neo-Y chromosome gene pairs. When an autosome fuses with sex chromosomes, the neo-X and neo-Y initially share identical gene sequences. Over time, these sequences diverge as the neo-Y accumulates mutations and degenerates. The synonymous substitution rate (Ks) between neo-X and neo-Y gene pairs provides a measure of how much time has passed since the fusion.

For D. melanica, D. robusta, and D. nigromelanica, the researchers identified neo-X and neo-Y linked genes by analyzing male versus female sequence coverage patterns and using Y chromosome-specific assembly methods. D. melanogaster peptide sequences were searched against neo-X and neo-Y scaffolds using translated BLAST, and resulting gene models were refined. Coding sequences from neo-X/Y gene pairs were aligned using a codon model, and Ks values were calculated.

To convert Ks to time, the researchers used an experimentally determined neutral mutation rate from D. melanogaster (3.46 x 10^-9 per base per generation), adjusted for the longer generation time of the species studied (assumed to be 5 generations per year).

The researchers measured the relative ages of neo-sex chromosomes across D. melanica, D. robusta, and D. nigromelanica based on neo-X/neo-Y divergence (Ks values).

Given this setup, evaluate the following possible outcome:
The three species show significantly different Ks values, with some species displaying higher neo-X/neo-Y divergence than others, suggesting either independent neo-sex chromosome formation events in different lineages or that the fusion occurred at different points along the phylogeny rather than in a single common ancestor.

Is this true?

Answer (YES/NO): YES